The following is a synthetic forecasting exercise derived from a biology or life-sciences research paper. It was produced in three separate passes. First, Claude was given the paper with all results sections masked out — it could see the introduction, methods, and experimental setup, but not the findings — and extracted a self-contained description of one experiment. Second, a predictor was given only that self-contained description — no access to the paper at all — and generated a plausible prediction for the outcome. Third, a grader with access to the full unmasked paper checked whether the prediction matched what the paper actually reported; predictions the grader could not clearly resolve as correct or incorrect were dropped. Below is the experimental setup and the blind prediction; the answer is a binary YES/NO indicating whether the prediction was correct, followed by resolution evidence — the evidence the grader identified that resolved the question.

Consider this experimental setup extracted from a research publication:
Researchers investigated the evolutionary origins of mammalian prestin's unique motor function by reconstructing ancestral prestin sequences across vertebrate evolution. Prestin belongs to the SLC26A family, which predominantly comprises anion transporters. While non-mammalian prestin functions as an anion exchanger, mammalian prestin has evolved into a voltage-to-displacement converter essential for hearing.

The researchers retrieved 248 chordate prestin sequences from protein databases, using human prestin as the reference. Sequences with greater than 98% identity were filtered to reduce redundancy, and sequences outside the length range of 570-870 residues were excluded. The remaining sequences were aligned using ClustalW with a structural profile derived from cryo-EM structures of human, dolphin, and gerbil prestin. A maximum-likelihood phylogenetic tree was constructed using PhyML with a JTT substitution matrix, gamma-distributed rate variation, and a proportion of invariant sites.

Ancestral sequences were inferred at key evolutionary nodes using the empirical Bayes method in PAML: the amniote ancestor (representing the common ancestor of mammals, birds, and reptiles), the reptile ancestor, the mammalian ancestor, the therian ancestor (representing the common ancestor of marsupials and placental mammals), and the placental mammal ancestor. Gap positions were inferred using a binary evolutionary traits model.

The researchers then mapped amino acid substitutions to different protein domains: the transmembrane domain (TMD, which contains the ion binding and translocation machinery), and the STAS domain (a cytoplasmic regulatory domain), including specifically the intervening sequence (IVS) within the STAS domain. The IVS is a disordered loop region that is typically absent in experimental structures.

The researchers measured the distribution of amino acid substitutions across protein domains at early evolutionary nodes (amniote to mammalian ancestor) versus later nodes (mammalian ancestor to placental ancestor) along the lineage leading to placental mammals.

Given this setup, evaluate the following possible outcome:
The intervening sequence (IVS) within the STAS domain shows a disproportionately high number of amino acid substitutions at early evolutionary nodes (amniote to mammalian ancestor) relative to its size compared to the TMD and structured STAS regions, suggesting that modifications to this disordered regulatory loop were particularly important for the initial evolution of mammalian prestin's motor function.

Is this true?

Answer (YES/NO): NO